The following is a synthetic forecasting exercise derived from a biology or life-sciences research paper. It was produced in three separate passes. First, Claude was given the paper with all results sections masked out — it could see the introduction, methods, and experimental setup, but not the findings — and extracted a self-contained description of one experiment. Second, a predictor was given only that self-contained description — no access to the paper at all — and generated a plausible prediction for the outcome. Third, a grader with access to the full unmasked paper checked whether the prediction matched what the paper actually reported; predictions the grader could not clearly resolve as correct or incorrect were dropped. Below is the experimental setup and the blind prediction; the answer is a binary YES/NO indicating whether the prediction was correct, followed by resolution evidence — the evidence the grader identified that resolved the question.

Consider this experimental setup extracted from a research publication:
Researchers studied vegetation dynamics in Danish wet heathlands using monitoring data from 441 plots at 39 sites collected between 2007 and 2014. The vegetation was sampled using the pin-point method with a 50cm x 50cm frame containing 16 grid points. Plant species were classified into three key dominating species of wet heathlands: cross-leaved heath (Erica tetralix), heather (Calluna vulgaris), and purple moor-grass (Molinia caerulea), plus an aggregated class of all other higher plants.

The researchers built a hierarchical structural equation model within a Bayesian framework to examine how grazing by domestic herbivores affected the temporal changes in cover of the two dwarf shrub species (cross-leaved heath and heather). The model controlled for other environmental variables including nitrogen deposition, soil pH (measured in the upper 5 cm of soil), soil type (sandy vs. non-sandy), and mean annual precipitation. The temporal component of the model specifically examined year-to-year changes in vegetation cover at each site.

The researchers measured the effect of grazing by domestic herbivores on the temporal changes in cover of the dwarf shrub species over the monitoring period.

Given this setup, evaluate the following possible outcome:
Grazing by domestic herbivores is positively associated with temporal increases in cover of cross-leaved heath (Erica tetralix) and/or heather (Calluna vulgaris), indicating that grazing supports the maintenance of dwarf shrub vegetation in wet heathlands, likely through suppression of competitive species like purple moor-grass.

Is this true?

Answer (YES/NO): NO